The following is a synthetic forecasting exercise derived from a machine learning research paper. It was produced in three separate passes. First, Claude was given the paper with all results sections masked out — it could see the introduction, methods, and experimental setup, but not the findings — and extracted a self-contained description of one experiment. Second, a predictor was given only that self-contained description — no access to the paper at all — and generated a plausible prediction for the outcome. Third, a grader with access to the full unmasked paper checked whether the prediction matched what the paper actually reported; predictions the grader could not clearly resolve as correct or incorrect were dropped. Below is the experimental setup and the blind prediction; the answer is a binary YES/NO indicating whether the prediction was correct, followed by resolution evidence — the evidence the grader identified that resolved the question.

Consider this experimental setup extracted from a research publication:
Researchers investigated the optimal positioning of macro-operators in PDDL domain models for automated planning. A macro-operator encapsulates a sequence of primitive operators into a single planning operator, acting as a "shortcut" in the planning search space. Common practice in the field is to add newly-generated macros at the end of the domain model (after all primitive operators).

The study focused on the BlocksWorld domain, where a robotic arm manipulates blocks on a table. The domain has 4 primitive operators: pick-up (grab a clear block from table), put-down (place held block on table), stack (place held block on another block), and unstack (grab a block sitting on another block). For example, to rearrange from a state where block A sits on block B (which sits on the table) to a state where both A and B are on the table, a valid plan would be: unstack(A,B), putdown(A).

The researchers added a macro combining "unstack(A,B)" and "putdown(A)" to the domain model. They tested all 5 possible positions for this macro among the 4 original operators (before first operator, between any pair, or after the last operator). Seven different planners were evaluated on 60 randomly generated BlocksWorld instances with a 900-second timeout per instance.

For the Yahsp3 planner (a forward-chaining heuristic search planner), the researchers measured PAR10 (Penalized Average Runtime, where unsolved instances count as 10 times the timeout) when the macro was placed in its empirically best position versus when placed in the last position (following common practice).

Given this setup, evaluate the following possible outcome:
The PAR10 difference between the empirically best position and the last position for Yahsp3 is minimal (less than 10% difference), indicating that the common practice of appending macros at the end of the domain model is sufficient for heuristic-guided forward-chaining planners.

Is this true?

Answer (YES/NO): NO